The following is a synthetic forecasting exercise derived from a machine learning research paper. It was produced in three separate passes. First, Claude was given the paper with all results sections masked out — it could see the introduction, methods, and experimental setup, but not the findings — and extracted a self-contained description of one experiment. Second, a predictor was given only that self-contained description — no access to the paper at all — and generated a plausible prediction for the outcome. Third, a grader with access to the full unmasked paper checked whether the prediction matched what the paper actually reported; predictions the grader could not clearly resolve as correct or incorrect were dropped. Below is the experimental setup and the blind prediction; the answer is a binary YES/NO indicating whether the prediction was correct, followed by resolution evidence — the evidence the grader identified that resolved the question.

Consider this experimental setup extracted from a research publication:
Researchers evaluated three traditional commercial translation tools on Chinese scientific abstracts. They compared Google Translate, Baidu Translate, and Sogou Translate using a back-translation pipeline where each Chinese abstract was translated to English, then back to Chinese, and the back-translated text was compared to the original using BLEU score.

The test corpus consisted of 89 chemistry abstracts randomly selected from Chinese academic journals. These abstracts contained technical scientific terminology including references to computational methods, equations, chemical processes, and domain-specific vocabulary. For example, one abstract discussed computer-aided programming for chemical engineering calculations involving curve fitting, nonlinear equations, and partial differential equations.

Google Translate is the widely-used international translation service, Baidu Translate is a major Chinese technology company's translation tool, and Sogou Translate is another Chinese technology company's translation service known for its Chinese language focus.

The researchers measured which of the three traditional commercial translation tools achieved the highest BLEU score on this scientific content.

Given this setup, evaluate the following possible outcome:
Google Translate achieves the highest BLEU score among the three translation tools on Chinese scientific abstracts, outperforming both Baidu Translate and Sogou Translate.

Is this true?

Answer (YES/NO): NO